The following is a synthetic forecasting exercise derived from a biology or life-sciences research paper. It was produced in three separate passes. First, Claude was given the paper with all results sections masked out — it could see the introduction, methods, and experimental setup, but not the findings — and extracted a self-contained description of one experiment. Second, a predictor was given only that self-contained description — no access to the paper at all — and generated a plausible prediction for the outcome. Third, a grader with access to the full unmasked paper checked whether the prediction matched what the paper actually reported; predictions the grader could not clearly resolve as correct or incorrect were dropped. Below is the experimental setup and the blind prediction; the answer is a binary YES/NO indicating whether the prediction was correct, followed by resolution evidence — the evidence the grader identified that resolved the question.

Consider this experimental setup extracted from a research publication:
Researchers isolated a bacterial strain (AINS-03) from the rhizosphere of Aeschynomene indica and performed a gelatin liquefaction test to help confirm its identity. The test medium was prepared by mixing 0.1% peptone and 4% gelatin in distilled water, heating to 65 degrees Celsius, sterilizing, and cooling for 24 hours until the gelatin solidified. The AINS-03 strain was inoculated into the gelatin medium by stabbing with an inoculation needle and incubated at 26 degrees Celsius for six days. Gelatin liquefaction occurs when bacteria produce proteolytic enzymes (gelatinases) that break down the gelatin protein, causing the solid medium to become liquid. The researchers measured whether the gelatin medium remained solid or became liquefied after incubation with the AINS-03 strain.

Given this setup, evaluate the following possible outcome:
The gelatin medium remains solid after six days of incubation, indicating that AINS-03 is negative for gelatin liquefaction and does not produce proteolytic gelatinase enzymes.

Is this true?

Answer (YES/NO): YES